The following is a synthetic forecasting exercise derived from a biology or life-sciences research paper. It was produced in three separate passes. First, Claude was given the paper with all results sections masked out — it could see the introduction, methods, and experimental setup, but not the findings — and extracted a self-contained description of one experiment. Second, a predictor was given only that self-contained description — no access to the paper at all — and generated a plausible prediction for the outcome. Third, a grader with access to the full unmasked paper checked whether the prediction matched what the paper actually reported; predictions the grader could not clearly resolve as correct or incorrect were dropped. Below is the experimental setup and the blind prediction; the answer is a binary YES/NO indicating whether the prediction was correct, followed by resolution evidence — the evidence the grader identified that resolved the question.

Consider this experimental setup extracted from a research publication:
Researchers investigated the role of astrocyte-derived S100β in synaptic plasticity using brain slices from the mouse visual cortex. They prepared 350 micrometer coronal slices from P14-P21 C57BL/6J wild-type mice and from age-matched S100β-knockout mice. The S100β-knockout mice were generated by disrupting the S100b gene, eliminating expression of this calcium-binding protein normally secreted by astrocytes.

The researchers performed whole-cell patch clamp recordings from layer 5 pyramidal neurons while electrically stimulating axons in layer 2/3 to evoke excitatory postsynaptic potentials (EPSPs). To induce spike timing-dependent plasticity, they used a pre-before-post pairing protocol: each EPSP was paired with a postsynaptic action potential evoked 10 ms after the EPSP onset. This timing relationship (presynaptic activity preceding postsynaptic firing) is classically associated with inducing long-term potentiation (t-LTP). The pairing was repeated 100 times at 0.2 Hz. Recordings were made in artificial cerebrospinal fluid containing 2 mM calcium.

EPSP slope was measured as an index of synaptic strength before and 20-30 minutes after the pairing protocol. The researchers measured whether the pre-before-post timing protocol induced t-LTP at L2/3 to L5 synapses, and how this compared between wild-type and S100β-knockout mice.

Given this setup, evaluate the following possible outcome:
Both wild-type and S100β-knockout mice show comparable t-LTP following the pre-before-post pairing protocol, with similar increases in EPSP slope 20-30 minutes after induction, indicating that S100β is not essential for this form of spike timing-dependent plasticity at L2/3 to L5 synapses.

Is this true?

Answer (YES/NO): NO